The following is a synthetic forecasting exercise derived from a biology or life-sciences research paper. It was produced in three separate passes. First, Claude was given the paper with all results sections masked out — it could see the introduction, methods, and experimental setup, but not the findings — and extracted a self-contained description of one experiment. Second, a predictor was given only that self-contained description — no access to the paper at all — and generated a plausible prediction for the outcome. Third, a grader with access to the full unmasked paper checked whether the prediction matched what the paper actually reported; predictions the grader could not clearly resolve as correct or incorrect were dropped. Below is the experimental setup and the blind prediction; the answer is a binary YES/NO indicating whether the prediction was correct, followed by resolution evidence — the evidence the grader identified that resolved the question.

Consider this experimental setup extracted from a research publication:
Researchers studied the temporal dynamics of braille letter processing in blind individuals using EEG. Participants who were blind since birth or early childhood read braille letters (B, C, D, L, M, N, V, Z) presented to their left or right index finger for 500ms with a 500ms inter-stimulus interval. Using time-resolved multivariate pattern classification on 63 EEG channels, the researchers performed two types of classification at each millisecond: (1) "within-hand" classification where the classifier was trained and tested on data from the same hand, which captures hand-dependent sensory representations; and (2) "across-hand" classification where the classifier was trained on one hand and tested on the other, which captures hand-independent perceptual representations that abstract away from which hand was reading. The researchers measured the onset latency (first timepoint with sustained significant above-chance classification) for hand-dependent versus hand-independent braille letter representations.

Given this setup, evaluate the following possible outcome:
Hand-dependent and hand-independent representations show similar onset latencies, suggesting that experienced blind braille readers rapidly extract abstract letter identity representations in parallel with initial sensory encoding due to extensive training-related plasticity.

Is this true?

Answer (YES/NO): NO